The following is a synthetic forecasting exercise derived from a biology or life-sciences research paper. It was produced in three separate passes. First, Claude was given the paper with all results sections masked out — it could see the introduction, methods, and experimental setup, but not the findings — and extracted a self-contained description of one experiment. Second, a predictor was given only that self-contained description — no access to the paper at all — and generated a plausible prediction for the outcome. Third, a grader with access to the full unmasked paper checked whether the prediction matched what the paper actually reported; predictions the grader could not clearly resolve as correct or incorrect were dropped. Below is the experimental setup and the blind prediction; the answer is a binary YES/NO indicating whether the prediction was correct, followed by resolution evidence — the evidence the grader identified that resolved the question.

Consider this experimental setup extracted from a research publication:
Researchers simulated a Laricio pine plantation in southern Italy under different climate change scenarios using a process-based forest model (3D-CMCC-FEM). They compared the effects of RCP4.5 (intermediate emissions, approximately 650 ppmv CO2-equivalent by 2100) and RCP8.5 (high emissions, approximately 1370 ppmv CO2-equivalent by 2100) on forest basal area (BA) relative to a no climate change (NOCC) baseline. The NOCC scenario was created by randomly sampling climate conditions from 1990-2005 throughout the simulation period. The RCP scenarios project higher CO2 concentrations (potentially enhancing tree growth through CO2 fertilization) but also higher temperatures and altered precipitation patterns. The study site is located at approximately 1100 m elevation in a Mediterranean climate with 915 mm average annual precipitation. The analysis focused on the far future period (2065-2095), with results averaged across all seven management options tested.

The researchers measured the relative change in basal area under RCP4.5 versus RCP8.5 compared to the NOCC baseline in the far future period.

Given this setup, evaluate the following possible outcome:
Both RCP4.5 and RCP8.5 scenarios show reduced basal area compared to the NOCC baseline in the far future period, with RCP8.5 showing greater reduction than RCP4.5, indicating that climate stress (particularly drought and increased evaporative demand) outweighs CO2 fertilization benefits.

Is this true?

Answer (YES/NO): YES